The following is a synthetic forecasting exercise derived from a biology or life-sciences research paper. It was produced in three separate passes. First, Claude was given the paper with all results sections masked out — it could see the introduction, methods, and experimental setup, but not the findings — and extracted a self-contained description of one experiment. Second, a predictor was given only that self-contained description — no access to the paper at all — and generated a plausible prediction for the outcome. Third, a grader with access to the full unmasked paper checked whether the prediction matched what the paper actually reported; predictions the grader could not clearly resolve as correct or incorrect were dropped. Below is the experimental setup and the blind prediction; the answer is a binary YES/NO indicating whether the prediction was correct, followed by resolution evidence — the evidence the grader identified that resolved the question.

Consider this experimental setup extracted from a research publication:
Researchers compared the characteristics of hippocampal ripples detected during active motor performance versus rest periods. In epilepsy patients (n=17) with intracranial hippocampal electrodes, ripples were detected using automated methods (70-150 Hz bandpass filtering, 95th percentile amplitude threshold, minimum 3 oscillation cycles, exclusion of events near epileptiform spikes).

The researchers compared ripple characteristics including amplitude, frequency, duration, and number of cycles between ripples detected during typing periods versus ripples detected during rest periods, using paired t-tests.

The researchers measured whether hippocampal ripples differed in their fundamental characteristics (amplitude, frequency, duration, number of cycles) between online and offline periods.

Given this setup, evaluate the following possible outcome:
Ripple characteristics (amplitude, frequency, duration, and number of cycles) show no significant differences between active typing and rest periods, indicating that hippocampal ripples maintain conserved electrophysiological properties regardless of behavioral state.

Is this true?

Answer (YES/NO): YES